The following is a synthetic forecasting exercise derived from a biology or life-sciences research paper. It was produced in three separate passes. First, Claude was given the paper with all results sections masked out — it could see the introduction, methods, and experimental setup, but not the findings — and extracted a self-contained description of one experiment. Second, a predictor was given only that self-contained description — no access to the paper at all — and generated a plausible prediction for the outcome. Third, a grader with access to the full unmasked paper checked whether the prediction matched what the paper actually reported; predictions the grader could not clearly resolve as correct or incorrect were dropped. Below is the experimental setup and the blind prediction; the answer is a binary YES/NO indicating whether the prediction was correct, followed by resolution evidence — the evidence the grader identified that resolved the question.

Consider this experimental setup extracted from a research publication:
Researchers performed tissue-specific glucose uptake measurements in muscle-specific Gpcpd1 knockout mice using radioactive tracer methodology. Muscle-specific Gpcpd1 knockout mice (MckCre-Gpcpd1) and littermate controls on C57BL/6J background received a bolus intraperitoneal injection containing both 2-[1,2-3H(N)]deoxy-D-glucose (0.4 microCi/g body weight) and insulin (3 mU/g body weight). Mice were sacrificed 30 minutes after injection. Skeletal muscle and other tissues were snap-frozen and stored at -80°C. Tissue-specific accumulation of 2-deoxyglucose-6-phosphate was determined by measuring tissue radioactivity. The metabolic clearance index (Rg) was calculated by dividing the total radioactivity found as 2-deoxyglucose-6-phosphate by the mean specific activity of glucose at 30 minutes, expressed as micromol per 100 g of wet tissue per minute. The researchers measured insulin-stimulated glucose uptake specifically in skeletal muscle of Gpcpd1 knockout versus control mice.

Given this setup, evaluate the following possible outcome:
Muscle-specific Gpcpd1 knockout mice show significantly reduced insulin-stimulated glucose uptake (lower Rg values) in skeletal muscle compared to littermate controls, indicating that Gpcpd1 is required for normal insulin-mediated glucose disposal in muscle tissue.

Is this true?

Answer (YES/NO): YES